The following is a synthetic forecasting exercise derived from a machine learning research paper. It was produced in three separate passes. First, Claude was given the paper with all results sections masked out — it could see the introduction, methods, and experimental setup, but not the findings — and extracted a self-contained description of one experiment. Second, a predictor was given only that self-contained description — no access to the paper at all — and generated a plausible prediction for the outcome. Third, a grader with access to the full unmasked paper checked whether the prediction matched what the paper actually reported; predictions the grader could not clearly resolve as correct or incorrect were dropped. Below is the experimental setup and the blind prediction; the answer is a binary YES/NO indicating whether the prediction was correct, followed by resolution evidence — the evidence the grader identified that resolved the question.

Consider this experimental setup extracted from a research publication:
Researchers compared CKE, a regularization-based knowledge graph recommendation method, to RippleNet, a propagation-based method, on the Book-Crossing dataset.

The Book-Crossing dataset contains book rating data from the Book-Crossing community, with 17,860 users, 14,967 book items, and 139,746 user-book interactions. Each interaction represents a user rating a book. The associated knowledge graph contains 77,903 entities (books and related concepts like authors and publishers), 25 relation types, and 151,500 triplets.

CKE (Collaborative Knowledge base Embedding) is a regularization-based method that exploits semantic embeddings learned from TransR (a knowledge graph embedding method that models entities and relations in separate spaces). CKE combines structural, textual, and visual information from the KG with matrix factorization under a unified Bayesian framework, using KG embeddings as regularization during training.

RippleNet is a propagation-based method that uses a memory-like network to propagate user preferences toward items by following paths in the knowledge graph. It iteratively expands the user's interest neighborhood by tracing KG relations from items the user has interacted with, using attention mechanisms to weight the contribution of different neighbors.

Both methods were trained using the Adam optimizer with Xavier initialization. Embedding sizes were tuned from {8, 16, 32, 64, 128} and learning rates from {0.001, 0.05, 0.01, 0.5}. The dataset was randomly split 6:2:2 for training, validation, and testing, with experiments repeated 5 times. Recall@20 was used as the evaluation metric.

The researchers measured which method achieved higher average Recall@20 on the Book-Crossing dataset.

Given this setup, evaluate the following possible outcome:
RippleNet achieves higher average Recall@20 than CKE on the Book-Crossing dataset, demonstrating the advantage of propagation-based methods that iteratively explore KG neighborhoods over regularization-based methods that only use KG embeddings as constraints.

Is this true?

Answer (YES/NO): YES